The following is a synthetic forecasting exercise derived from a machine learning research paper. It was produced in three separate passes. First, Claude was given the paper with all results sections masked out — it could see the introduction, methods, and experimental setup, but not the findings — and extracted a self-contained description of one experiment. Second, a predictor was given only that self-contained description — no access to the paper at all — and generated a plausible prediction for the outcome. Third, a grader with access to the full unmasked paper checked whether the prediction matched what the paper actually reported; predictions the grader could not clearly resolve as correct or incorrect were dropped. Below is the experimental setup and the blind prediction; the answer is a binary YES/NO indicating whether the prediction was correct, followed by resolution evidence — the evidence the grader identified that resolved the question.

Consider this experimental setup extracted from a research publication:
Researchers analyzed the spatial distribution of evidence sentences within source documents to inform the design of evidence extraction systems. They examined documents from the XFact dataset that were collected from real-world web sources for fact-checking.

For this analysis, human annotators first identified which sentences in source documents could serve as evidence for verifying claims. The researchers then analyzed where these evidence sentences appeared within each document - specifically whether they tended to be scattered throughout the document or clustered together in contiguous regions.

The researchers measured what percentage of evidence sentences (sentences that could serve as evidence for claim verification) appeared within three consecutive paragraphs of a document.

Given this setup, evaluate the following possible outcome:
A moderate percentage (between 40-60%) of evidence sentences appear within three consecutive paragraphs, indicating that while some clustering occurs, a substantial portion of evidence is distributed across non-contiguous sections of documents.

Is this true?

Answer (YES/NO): YES